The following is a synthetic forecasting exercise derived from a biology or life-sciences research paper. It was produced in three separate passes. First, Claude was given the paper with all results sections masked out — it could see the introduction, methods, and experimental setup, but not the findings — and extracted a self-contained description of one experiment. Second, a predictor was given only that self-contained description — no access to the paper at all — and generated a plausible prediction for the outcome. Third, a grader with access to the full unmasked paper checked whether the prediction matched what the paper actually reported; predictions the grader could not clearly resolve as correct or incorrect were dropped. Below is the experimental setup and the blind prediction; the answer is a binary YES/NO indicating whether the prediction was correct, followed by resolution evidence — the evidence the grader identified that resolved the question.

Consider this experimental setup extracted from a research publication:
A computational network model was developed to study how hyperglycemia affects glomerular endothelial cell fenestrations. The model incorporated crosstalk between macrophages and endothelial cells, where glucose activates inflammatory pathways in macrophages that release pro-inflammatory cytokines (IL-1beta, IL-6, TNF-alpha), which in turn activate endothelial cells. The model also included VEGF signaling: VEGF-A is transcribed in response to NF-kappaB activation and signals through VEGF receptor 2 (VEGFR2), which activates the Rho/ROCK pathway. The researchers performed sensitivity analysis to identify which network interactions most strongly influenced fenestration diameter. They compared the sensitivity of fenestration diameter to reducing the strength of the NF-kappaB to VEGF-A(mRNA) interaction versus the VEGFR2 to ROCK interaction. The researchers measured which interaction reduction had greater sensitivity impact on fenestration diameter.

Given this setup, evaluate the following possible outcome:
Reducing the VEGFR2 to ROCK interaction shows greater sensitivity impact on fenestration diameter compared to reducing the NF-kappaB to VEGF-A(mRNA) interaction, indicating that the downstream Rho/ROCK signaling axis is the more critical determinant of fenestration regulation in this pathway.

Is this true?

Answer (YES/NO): NO